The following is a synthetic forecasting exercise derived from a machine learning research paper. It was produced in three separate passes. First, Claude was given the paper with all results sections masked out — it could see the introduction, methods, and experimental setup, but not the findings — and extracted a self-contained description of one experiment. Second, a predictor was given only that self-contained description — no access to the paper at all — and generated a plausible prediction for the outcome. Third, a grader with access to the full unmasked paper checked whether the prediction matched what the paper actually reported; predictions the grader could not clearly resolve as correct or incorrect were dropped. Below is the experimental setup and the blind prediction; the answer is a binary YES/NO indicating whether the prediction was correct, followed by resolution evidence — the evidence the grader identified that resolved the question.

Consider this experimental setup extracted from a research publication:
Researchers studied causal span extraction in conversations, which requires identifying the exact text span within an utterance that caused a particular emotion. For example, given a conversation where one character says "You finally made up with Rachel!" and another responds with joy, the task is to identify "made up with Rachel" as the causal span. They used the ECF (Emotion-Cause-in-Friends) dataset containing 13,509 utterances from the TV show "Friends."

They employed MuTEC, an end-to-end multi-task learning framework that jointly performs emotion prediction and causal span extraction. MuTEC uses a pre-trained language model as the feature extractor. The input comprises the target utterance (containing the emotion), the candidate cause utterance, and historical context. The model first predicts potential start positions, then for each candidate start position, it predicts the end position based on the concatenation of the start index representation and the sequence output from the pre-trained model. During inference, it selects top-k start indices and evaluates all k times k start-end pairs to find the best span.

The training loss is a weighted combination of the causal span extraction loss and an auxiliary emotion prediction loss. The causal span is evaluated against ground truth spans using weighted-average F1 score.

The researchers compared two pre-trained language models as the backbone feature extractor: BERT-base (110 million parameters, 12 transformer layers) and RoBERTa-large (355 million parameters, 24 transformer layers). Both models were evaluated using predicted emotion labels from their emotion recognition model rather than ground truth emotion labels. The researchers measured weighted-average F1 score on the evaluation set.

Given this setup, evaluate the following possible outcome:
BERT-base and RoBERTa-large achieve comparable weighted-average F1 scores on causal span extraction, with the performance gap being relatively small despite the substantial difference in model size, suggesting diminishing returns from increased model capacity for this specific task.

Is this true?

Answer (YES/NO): YES